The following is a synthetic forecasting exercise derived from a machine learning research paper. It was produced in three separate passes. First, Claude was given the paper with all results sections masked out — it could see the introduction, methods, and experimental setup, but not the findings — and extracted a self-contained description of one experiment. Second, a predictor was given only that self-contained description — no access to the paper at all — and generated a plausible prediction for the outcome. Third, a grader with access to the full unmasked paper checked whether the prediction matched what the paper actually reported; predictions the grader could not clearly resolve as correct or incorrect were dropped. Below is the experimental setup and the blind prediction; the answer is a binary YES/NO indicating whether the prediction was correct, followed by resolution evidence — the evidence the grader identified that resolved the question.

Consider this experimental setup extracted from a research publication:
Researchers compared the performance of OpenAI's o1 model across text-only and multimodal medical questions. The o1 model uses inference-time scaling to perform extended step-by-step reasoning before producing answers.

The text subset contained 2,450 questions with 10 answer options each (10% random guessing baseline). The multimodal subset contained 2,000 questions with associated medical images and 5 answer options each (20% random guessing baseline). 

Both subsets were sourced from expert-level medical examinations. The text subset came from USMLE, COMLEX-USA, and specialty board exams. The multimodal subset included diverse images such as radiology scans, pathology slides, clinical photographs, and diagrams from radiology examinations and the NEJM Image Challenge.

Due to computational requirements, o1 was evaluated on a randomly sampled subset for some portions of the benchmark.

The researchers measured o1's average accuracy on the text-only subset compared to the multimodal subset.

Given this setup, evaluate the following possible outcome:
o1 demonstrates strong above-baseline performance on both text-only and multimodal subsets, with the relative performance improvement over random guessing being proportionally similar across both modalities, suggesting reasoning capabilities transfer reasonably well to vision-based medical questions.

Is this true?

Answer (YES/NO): NO